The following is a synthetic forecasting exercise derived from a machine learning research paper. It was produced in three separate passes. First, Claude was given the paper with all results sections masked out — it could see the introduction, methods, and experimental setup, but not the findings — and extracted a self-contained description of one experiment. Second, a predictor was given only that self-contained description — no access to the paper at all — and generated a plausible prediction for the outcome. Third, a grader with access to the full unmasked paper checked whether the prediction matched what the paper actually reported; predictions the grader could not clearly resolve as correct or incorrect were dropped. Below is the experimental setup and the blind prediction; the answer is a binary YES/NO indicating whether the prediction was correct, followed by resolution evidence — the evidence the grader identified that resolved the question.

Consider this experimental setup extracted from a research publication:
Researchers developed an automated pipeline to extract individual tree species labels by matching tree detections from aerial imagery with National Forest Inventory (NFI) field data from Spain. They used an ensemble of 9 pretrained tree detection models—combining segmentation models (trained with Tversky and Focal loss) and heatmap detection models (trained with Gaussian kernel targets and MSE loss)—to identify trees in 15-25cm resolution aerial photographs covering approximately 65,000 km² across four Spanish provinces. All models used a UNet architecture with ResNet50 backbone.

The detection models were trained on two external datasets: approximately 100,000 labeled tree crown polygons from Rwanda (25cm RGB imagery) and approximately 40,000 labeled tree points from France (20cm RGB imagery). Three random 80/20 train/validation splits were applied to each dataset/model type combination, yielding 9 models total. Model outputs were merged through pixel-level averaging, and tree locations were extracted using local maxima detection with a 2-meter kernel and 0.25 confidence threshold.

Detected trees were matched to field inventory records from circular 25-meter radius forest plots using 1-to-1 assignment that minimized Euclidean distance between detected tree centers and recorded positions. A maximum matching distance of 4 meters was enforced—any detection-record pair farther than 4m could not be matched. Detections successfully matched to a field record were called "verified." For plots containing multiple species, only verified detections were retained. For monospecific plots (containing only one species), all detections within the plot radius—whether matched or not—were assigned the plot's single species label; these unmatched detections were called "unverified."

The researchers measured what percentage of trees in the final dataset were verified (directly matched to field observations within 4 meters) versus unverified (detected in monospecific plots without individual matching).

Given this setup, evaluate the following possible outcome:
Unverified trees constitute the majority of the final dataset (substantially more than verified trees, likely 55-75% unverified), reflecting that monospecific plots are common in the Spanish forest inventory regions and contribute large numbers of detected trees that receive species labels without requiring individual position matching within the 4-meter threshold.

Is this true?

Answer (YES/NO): NO